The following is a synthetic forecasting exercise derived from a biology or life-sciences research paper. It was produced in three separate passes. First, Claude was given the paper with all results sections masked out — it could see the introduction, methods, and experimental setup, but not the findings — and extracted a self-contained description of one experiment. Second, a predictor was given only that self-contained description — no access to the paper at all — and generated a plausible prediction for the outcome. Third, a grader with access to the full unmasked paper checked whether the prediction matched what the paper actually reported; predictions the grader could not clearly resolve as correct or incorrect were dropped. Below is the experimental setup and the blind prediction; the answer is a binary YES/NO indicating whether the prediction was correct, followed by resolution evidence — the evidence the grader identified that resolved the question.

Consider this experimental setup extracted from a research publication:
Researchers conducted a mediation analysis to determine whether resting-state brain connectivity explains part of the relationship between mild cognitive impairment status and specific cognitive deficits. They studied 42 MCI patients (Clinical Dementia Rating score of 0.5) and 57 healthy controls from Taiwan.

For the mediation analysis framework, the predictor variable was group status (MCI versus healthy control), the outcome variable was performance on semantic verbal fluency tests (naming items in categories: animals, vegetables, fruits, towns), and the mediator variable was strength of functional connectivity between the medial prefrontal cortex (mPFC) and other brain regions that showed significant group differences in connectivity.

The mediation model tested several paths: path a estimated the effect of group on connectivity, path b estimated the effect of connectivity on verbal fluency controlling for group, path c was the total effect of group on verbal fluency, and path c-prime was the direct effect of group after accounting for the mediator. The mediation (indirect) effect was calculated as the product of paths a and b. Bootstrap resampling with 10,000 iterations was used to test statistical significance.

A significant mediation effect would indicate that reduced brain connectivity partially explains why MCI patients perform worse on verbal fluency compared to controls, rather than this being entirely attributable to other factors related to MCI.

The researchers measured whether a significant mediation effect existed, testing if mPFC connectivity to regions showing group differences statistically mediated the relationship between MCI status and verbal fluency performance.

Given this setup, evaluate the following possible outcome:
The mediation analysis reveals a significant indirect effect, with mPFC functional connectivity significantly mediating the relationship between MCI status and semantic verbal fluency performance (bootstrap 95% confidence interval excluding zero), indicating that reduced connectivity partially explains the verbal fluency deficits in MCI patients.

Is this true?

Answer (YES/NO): YES